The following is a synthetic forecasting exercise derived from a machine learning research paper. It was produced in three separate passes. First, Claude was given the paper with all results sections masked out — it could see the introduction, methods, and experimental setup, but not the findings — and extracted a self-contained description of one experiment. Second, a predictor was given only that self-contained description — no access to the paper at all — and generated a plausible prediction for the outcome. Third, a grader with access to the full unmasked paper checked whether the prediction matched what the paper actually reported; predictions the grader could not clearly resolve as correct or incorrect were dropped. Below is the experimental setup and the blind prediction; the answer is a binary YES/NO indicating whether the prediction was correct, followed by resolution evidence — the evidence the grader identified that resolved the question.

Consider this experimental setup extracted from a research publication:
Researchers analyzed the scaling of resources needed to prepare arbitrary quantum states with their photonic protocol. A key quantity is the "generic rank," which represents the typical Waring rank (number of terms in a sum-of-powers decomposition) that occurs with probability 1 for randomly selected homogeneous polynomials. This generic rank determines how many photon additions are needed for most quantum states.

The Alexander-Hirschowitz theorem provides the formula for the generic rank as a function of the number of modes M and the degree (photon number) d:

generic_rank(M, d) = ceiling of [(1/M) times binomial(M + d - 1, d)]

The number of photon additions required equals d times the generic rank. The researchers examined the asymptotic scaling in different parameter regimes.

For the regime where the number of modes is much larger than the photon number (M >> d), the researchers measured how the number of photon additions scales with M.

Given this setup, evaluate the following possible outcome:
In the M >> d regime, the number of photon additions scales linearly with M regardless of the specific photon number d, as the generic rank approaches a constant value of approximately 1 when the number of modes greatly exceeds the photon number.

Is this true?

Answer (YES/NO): NO